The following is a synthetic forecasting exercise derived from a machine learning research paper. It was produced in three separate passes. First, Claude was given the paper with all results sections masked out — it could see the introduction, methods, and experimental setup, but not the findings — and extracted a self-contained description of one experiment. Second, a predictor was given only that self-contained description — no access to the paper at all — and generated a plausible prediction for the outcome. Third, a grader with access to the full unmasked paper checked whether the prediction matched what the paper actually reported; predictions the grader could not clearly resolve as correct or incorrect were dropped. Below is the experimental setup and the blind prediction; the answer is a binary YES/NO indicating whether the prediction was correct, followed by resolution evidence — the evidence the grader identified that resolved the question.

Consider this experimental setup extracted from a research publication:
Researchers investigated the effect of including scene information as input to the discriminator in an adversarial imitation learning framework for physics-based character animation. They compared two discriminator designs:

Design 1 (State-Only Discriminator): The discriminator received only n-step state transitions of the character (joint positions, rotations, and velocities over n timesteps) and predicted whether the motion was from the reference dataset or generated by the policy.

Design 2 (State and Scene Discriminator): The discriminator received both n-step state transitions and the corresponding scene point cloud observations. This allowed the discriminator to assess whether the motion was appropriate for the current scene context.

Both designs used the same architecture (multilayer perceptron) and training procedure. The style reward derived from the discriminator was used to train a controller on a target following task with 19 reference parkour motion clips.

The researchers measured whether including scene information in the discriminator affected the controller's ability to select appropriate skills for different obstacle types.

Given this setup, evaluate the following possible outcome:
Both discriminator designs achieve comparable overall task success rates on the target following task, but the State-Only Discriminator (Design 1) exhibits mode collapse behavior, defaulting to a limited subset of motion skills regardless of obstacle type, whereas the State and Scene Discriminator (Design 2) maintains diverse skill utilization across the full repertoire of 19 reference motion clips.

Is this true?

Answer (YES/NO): NO